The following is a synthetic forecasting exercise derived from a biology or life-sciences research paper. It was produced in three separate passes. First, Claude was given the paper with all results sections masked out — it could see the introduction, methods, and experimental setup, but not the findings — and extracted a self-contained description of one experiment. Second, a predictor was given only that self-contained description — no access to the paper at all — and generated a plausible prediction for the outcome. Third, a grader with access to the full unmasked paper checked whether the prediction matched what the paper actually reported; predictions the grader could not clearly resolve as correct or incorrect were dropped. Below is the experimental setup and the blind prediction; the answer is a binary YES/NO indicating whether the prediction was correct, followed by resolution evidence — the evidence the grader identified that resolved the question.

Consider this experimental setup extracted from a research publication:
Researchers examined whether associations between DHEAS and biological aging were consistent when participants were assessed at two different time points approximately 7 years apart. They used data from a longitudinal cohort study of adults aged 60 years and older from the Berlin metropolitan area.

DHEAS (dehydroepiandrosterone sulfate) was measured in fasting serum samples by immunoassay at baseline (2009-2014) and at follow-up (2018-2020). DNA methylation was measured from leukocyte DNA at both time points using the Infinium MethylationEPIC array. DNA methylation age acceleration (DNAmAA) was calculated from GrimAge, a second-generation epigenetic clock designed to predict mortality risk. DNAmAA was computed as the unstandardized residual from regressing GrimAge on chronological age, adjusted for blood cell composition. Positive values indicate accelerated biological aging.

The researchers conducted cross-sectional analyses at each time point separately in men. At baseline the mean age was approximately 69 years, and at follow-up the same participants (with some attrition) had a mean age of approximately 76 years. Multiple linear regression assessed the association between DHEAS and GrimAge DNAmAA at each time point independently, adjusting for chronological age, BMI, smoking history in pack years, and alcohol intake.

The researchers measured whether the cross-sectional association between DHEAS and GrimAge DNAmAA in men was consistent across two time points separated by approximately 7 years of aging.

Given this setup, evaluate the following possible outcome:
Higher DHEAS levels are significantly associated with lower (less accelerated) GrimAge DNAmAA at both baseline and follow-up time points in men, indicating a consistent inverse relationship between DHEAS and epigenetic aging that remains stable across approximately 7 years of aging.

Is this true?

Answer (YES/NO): NO